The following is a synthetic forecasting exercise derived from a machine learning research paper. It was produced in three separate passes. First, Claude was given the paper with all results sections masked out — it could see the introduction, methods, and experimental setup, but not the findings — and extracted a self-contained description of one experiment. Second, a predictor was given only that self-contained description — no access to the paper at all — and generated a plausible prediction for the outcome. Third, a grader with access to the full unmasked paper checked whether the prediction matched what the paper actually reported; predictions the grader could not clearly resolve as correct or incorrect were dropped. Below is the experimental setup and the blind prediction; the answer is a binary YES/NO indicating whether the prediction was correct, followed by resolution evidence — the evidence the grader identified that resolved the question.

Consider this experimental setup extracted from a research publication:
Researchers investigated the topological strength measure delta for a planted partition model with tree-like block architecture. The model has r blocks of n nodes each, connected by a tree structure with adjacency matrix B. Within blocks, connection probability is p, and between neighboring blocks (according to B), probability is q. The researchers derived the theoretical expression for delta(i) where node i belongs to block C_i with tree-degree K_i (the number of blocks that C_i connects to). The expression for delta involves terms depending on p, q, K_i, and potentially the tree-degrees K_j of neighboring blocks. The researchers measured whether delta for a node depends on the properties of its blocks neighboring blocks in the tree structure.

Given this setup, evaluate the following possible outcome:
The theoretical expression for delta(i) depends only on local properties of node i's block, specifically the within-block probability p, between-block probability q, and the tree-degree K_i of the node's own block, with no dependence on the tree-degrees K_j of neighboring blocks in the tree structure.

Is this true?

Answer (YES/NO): NO